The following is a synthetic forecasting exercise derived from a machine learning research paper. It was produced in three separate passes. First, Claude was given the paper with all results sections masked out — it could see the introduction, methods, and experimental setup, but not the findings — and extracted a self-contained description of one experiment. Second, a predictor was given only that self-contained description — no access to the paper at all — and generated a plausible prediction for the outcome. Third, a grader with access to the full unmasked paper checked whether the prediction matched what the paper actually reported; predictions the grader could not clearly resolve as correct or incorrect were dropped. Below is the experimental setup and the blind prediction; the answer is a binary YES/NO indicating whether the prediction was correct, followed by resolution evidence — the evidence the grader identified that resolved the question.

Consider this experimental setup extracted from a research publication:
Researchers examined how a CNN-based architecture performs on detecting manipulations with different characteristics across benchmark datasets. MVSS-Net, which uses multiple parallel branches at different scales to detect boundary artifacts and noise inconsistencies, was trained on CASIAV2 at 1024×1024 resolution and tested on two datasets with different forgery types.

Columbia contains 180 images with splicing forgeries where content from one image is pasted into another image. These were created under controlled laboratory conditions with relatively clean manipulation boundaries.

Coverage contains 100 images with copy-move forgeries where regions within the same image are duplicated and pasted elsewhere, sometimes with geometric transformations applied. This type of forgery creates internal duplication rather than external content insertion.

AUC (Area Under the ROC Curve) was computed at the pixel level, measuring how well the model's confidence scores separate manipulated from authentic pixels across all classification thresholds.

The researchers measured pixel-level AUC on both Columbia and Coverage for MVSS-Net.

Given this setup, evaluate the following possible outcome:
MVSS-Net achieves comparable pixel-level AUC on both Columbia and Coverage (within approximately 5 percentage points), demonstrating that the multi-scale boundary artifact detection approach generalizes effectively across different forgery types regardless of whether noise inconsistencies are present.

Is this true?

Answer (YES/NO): YES